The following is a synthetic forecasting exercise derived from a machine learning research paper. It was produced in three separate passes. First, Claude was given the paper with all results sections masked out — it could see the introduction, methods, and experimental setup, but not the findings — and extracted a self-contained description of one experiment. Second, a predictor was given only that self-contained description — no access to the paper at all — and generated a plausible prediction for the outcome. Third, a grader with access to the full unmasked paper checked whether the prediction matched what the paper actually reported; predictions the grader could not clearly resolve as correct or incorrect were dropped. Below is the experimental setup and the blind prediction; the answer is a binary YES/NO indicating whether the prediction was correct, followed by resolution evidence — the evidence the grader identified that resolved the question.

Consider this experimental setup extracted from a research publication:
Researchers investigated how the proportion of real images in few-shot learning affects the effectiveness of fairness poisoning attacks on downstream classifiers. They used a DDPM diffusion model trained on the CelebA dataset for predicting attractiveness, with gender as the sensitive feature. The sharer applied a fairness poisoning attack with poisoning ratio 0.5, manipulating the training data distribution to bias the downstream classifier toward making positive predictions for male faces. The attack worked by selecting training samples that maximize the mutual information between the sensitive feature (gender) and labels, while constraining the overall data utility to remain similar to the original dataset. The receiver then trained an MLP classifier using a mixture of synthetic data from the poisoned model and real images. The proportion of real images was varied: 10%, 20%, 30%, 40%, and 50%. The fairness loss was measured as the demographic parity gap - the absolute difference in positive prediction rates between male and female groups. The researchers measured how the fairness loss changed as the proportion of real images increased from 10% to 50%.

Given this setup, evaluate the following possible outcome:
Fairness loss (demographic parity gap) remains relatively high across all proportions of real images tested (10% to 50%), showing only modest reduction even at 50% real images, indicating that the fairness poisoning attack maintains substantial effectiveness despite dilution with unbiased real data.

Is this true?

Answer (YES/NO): NO